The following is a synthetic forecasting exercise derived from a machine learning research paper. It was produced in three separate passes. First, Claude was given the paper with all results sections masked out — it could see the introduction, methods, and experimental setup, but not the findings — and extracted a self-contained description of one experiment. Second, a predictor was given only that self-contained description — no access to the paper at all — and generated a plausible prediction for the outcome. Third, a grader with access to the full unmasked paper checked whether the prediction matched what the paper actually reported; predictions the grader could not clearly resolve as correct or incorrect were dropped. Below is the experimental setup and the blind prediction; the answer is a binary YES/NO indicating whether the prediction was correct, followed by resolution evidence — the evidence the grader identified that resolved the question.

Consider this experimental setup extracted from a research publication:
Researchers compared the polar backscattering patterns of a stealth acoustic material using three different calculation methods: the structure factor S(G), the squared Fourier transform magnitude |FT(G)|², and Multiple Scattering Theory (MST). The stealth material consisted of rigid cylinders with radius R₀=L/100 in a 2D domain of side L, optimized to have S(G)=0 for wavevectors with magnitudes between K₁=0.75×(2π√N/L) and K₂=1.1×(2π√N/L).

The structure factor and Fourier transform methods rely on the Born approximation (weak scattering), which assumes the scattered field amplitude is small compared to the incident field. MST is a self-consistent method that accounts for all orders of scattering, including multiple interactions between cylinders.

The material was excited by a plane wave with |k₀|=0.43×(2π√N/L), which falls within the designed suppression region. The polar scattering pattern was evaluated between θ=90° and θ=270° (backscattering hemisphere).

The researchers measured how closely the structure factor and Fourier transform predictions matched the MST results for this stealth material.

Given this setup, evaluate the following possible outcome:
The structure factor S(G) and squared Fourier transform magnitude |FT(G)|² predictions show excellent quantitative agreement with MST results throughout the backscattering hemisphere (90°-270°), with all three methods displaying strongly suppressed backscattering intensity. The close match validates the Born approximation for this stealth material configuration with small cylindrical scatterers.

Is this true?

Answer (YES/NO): YES